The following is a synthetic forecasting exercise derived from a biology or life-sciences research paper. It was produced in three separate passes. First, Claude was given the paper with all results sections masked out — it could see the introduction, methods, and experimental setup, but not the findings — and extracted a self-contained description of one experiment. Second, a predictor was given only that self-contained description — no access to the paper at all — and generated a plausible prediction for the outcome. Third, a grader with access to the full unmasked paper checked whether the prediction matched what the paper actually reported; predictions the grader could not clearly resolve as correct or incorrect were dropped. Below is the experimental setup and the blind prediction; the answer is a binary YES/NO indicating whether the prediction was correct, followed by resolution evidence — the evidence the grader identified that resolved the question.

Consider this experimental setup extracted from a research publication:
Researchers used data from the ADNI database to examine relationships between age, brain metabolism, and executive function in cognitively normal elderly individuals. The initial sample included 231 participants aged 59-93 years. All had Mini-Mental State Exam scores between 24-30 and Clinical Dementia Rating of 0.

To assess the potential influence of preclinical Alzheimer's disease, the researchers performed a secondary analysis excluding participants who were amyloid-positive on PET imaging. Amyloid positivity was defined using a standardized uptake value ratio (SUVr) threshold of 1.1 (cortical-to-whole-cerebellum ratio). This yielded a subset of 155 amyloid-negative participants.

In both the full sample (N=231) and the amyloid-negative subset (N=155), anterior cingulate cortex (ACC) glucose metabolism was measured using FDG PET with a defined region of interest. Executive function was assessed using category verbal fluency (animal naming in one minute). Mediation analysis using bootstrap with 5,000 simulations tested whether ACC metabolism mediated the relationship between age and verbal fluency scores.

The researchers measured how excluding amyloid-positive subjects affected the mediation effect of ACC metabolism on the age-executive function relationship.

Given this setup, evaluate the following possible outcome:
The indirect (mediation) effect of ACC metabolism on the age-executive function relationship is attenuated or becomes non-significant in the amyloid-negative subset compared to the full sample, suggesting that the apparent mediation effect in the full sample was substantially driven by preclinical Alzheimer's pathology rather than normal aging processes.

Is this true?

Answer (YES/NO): NO